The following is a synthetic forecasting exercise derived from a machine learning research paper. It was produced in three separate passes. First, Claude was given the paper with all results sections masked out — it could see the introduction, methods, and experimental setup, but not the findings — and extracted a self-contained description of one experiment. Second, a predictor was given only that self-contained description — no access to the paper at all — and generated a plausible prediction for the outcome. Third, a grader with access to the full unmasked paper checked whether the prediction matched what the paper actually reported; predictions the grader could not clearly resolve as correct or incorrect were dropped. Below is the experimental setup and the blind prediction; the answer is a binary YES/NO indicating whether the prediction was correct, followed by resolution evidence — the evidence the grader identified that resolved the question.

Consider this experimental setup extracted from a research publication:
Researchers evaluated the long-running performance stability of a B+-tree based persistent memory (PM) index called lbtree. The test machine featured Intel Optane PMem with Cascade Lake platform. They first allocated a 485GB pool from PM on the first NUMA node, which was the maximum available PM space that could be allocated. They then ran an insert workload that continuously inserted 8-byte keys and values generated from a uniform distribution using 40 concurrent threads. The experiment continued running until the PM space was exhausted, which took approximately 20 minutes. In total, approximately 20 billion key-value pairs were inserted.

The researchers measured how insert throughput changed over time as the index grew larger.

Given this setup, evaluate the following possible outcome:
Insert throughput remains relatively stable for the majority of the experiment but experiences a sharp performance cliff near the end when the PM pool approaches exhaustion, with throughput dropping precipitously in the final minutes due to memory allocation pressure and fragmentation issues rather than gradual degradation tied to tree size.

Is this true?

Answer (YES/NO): NO